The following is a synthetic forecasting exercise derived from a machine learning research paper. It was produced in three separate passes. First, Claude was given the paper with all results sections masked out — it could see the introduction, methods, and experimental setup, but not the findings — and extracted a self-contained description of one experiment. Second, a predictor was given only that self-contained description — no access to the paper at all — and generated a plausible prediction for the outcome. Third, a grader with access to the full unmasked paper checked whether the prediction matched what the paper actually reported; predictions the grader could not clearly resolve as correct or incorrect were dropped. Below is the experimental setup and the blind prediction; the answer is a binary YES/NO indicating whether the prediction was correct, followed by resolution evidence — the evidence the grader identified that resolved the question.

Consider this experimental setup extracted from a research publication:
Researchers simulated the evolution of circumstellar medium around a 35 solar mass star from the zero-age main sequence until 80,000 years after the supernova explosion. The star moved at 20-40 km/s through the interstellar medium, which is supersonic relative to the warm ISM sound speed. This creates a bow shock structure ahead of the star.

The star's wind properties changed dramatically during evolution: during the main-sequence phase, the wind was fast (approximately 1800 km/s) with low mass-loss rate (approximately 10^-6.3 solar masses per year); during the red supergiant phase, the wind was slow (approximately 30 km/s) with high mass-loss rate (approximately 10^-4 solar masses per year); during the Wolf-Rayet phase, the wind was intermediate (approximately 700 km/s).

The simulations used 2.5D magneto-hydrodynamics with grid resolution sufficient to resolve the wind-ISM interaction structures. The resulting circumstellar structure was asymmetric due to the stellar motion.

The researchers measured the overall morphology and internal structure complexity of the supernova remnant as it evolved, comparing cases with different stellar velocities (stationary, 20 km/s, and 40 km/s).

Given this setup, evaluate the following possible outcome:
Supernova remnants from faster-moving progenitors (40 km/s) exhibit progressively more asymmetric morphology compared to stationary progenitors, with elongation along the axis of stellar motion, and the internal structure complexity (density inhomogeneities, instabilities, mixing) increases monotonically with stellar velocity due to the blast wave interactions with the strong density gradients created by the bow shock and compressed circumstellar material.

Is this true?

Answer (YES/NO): NO